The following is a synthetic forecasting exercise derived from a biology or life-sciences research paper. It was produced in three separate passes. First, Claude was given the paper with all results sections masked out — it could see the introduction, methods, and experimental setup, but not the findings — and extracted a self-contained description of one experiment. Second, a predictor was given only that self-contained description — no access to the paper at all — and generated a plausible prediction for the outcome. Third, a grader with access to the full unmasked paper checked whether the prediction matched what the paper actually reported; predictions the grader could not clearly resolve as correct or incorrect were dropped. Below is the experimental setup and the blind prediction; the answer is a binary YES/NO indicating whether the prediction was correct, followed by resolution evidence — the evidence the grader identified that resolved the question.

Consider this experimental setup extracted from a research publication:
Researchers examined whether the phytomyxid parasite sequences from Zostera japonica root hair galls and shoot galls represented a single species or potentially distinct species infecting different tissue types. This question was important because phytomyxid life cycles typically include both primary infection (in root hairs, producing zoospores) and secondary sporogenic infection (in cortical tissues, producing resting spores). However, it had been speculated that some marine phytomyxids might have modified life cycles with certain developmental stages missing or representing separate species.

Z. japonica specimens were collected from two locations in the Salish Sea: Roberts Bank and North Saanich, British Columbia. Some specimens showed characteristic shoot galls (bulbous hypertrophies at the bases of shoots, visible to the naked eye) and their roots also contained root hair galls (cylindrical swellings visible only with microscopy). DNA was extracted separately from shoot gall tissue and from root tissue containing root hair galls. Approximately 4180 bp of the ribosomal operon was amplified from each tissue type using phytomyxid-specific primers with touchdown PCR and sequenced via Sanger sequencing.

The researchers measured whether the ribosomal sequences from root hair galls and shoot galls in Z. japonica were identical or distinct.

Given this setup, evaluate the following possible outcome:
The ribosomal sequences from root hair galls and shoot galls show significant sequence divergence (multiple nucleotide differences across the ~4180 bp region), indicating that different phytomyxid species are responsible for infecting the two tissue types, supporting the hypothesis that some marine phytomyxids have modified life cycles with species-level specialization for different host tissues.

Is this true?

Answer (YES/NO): NO